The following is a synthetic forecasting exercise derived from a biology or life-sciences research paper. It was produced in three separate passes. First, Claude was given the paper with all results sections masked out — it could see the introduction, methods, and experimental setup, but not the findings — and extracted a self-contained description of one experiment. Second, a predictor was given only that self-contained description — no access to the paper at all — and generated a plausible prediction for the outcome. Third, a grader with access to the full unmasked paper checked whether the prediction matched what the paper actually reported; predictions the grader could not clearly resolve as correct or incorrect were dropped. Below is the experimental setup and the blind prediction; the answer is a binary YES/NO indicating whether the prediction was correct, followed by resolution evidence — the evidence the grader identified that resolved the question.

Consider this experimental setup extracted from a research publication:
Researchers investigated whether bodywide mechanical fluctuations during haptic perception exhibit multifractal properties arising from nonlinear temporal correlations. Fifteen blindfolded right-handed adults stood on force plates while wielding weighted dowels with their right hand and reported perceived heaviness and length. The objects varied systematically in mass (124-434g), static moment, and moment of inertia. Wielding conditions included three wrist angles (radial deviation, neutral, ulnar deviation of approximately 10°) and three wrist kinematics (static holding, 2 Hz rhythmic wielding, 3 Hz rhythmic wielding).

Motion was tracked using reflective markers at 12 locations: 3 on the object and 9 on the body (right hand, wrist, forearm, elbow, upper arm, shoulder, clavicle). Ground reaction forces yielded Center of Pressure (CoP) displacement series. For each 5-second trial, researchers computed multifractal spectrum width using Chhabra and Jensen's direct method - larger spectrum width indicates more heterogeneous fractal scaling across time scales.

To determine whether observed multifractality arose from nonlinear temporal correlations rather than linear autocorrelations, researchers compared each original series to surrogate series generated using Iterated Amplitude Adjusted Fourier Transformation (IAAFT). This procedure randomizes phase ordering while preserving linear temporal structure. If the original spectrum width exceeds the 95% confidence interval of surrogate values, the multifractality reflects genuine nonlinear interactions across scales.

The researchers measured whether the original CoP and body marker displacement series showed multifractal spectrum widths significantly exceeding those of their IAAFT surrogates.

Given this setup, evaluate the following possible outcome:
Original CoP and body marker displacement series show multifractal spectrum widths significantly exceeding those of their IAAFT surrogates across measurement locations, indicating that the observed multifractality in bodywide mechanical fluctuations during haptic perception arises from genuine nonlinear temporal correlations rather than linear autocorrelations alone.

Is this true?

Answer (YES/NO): YES